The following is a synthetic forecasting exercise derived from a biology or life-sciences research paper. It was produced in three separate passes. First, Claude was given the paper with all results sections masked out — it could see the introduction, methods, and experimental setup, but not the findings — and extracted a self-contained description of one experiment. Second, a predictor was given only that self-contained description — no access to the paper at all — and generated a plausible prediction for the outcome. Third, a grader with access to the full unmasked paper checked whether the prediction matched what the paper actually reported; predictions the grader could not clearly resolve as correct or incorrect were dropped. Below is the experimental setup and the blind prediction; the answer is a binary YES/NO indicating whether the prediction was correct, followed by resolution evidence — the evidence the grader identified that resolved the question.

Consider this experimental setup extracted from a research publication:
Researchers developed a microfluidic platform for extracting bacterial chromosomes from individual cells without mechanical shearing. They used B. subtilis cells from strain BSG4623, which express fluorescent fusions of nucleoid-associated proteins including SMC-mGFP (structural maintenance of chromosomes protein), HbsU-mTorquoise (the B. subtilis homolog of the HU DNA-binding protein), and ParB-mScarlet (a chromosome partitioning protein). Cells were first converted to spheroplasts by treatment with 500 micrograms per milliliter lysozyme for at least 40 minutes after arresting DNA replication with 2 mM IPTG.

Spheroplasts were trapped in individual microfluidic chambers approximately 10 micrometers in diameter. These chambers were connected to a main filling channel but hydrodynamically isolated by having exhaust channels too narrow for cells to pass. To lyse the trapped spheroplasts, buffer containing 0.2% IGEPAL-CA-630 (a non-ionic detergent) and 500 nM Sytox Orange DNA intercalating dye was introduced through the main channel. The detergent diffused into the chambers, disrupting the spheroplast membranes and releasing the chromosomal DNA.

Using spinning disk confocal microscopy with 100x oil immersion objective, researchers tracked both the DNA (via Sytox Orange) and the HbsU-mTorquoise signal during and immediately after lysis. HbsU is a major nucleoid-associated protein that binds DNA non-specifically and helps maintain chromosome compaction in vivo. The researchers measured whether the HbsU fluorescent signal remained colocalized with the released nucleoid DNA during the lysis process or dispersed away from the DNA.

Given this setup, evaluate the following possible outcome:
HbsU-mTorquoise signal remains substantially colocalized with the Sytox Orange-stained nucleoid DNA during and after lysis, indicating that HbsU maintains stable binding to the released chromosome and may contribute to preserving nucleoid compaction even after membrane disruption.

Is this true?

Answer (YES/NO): NO